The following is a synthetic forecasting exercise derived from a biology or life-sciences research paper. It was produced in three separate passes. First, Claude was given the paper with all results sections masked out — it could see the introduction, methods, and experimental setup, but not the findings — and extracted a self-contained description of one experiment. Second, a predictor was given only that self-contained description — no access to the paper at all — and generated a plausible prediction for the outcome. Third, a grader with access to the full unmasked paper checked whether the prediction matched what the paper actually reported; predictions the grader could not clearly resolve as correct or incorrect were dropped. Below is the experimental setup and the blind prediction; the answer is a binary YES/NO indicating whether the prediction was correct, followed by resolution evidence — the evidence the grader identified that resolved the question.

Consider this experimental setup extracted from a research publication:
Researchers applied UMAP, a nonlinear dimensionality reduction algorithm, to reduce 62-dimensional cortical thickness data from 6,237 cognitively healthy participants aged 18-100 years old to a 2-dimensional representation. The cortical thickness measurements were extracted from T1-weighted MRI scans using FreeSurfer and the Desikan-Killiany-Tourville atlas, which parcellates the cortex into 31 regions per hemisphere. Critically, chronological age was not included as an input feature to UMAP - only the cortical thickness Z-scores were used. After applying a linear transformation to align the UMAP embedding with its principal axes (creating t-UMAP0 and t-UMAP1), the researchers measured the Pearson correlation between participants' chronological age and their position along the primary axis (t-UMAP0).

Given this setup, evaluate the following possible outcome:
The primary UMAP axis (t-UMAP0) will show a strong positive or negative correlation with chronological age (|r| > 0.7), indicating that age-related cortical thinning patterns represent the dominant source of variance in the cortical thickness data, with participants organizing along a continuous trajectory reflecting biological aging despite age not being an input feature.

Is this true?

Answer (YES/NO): NO